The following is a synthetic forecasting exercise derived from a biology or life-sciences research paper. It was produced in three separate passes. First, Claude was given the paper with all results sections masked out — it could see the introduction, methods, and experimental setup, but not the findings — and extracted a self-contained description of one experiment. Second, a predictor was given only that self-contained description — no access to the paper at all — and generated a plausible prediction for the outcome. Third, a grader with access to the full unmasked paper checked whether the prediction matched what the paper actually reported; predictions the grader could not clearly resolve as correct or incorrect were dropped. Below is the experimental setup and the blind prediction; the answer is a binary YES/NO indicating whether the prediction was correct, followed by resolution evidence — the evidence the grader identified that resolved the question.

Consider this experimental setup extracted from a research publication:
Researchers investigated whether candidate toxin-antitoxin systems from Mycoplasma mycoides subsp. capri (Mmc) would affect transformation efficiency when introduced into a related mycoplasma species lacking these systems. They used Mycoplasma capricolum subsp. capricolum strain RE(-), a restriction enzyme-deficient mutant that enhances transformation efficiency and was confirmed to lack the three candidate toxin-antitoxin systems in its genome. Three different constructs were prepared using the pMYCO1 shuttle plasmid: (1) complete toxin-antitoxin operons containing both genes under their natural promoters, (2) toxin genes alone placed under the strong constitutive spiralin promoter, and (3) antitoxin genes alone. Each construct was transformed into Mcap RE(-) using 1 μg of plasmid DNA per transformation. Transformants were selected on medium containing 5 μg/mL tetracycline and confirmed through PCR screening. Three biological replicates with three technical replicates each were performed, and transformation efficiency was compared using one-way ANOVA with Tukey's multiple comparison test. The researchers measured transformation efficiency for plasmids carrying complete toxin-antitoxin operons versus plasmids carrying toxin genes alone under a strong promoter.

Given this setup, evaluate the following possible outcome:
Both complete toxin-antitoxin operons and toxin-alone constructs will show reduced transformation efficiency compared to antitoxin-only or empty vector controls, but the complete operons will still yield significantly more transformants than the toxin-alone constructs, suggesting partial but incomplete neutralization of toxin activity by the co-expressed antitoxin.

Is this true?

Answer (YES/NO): NO